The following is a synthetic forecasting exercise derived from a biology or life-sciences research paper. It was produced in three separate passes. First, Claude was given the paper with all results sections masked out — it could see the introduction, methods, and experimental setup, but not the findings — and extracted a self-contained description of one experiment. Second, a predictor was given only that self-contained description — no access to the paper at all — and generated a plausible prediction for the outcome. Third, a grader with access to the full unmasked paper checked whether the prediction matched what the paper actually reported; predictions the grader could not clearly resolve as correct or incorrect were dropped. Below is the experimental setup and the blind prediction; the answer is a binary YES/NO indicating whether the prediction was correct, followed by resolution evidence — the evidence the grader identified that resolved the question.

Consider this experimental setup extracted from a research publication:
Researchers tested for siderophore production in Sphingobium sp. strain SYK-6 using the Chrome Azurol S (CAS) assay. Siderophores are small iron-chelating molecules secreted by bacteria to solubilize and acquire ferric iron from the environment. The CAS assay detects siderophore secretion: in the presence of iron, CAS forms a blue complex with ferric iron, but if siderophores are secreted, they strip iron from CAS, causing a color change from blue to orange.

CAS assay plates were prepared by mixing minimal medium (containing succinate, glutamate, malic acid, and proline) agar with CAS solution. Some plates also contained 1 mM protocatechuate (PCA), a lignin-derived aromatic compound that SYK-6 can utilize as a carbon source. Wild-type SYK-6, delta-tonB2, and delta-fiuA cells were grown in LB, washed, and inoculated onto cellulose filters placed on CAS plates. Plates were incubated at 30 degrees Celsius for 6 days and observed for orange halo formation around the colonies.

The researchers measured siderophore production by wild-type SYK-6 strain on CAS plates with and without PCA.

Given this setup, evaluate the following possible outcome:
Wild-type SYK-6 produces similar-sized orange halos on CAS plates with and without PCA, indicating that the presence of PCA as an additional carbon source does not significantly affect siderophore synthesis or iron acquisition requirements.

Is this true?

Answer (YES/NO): NO